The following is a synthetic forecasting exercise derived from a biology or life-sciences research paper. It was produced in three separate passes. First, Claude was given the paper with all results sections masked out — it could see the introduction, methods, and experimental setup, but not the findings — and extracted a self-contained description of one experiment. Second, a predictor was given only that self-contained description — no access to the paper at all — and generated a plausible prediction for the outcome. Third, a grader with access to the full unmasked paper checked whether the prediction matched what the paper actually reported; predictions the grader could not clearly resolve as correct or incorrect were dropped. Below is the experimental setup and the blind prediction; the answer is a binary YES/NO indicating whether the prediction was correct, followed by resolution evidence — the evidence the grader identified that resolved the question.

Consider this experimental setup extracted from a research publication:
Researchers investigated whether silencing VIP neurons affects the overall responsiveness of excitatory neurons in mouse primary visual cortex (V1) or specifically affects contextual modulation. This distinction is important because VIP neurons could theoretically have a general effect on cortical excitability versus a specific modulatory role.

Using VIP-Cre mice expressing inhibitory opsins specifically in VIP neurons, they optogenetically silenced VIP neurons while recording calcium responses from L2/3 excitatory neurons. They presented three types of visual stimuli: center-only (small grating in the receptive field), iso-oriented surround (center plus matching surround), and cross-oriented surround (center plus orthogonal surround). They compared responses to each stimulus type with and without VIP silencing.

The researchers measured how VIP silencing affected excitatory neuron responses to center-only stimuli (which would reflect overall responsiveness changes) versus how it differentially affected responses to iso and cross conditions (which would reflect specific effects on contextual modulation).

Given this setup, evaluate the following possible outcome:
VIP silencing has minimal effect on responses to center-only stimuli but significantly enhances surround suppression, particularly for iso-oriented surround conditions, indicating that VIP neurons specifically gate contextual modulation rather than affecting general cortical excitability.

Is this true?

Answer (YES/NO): NO